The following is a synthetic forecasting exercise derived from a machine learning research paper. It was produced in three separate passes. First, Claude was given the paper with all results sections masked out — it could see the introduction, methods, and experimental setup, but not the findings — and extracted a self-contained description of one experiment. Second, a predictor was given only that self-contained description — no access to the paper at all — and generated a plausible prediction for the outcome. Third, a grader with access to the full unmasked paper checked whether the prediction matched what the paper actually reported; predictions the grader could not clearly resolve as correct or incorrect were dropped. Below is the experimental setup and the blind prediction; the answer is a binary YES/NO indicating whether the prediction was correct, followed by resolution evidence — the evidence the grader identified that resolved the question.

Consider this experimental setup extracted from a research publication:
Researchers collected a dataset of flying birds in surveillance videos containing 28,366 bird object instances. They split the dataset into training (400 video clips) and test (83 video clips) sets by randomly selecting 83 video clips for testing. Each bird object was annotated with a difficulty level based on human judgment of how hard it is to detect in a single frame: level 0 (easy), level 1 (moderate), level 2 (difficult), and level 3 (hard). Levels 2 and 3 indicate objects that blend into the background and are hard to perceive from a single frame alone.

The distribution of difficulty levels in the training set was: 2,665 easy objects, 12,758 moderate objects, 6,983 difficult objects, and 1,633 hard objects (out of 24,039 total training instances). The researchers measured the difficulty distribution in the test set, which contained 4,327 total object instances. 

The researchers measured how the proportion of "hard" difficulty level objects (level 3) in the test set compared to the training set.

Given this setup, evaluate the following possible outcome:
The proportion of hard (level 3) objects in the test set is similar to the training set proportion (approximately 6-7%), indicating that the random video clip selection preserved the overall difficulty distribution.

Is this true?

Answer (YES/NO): NO